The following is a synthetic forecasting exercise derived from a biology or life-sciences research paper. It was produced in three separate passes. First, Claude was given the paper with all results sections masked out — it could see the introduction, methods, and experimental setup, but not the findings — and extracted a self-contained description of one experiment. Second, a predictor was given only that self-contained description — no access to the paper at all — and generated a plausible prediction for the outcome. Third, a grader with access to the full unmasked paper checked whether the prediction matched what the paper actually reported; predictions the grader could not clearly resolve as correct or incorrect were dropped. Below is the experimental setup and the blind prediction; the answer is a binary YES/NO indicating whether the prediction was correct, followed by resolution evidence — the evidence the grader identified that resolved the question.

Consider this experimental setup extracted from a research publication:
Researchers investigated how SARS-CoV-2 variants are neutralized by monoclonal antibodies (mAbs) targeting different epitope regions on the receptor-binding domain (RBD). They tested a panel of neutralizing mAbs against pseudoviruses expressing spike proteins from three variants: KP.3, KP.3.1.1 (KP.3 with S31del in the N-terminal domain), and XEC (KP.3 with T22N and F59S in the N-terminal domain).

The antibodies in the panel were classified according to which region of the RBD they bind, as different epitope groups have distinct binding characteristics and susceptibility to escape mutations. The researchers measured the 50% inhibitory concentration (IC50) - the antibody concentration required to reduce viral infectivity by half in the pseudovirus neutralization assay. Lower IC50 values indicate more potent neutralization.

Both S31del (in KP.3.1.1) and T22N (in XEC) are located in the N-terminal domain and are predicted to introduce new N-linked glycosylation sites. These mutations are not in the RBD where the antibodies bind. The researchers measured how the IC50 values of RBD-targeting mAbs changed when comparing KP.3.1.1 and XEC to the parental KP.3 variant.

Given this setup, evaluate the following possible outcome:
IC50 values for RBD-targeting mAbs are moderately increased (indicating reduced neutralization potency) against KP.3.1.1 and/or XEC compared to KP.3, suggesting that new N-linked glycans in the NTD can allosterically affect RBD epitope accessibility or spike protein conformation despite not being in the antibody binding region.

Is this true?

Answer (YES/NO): YES